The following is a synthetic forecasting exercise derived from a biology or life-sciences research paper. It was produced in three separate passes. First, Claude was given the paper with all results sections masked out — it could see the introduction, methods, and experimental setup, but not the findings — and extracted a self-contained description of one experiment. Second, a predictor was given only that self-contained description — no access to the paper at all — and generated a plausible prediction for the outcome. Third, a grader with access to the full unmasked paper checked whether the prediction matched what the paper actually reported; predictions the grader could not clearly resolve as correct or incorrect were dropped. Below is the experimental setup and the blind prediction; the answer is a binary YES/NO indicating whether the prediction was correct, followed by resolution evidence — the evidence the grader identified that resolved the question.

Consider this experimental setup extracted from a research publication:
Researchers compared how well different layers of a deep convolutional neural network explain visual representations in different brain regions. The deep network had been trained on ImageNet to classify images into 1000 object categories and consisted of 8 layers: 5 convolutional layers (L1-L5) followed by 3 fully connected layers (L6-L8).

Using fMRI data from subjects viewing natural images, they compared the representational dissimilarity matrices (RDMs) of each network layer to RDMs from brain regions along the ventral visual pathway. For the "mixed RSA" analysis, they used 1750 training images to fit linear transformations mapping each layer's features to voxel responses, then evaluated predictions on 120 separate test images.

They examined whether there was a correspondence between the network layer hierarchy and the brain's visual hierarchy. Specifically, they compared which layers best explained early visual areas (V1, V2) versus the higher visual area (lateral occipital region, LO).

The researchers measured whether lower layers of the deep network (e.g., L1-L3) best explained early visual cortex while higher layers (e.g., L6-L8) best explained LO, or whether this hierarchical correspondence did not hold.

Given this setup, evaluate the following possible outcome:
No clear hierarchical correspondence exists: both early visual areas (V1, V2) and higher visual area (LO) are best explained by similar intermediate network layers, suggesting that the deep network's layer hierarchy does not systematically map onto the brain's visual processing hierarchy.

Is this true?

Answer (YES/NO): NO